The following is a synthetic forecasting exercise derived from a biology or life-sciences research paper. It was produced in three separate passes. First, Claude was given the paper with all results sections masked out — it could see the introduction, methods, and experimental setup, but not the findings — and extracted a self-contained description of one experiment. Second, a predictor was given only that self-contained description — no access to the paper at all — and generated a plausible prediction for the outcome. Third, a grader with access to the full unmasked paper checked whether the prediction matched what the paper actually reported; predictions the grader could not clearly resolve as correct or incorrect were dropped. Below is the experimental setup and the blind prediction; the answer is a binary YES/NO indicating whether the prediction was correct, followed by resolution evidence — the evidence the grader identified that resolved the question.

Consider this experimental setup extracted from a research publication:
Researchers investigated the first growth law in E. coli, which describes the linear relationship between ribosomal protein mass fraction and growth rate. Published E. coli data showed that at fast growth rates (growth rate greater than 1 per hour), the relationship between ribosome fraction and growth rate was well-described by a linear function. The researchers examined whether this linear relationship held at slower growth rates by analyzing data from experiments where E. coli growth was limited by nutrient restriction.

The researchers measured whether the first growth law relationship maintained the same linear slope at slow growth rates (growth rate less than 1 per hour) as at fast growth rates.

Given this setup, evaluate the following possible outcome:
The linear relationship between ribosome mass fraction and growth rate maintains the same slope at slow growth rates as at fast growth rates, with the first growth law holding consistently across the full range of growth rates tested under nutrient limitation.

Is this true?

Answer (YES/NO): NO